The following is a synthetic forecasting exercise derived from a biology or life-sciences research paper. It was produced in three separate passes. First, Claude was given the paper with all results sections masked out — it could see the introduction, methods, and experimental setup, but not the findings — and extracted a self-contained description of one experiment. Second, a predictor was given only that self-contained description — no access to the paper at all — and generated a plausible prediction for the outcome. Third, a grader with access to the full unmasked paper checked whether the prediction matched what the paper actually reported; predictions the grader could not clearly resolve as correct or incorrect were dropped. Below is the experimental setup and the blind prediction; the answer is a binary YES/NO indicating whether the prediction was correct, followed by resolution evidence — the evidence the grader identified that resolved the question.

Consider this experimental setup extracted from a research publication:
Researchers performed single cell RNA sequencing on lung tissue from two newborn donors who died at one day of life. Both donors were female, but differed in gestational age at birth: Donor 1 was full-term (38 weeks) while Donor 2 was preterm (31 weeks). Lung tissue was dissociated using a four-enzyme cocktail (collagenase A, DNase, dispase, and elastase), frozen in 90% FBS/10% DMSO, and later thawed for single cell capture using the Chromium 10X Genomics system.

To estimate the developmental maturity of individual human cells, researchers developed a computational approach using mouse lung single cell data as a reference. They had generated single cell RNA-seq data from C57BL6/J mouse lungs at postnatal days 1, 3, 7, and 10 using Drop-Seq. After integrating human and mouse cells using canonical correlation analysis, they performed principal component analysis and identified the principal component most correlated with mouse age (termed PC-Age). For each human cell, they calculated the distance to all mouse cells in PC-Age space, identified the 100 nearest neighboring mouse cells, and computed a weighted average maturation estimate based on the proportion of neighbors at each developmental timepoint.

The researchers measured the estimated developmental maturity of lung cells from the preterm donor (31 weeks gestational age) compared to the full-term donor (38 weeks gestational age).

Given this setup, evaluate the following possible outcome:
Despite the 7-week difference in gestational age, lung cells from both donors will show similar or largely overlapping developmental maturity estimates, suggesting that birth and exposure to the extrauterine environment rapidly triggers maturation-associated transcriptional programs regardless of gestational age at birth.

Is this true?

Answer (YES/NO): YES